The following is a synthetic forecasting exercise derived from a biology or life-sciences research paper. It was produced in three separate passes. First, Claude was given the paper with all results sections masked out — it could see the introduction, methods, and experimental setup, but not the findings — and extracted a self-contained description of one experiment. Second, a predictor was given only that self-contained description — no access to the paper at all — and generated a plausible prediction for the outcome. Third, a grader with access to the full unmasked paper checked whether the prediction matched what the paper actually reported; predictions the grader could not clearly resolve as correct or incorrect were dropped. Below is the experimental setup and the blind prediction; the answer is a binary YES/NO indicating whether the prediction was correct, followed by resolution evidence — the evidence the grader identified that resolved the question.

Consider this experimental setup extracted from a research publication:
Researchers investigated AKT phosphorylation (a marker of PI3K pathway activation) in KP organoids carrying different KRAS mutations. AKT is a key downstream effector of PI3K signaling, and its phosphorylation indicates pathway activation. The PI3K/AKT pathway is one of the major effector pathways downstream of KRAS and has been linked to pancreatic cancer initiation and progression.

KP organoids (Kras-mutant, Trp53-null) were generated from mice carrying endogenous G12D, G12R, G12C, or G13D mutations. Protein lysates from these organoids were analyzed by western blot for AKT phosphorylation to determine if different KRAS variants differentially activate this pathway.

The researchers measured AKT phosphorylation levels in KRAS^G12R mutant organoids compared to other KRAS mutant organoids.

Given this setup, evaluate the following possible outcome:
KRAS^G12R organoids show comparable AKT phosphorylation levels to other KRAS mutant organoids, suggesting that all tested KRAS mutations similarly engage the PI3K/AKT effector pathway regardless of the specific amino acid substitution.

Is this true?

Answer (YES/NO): NO